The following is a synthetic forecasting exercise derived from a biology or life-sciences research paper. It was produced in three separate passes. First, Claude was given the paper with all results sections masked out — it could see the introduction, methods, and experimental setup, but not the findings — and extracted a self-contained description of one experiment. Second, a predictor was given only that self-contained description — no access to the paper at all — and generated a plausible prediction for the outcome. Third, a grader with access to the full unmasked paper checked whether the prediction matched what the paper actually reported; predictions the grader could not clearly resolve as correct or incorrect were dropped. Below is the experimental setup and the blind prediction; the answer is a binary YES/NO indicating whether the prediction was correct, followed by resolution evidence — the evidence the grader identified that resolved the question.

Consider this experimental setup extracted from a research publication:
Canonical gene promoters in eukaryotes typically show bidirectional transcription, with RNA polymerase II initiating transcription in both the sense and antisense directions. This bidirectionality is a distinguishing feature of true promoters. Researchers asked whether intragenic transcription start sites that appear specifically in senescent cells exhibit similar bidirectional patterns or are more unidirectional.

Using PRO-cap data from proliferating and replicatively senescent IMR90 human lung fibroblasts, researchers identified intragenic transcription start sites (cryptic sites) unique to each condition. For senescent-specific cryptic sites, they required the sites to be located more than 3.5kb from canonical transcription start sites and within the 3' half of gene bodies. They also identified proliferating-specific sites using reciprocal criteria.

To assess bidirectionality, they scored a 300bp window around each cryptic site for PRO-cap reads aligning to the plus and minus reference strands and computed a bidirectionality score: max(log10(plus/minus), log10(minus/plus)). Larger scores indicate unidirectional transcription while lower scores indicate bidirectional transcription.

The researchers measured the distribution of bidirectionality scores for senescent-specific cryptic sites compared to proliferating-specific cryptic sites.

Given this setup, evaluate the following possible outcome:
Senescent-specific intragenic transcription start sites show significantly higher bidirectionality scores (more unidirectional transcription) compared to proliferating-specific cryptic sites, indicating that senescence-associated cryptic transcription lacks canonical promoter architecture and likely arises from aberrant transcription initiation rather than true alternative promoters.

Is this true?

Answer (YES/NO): NO